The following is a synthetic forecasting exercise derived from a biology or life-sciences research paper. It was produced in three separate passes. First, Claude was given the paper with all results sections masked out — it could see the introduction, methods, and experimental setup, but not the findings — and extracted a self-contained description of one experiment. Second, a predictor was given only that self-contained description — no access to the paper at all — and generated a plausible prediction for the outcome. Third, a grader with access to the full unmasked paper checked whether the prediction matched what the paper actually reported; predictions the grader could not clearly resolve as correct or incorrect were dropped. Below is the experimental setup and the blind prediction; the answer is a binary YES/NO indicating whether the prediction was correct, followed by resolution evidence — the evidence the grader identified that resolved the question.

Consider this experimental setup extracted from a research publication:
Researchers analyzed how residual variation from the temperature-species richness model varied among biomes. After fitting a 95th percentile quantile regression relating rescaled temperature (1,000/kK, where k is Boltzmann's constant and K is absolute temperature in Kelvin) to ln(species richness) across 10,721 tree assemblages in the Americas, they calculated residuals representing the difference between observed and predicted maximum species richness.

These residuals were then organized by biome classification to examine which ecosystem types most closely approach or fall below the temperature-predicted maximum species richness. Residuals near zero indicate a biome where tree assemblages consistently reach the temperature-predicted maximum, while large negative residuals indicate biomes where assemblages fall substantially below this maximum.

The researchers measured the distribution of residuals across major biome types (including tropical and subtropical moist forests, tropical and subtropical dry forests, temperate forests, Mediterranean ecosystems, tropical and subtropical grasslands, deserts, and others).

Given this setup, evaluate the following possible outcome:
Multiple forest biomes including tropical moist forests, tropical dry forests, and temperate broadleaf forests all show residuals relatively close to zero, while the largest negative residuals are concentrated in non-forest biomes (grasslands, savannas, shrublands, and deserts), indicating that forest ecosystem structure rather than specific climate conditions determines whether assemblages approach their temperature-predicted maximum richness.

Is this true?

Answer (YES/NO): NO